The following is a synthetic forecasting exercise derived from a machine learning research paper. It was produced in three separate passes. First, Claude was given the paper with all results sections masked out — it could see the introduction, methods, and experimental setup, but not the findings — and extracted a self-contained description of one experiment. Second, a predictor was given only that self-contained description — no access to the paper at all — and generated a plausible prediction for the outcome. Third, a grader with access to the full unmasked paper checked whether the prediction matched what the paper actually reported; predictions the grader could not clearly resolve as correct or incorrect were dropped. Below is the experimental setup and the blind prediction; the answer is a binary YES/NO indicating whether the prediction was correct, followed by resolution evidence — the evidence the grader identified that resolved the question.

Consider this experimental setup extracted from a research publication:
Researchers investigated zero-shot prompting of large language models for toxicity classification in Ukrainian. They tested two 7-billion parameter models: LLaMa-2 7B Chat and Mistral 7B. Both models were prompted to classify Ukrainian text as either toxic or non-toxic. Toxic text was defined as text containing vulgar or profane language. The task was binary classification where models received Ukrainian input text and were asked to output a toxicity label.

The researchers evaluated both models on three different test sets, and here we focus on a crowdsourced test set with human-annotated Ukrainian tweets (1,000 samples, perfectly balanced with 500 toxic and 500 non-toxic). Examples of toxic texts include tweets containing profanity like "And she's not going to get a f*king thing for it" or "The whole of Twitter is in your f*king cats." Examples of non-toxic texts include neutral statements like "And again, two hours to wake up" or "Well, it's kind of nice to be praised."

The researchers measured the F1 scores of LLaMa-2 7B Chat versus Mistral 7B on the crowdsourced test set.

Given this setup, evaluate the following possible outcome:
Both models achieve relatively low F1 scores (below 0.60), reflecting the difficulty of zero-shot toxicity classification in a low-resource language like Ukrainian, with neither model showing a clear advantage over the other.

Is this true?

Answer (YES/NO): NO